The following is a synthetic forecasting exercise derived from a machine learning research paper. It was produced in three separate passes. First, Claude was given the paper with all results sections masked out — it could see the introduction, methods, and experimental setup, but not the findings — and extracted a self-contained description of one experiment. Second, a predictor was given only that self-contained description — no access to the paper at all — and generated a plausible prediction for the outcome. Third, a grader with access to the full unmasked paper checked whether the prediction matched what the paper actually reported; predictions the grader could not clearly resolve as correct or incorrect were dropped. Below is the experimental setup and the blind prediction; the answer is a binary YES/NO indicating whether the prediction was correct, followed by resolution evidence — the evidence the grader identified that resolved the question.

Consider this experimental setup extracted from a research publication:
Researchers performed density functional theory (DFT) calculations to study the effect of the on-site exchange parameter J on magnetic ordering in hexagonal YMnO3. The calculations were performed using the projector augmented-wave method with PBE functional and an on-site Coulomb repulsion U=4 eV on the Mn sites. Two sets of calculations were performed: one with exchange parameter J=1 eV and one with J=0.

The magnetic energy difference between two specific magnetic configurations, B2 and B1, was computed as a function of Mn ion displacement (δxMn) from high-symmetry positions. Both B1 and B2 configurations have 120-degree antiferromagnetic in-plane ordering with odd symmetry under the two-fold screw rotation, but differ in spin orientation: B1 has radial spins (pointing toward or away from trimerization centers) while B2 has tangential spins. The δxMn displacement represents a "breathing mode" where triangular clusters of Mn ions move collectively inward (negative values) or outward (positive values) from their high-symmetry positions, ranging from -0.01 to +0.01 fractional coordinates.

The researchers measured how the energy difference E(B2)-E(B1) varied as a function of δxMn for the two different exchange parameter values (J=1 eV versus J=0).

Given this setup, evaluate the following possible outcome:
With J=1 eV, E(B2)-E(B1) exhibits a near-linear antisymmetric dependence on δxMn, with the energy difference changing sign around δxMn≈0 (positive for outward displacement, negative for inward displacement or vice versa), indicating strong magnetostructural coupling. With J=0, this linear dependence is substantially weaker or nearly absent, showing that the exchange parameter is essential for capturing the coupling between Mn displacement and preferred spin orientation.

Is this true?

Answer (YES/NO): NO